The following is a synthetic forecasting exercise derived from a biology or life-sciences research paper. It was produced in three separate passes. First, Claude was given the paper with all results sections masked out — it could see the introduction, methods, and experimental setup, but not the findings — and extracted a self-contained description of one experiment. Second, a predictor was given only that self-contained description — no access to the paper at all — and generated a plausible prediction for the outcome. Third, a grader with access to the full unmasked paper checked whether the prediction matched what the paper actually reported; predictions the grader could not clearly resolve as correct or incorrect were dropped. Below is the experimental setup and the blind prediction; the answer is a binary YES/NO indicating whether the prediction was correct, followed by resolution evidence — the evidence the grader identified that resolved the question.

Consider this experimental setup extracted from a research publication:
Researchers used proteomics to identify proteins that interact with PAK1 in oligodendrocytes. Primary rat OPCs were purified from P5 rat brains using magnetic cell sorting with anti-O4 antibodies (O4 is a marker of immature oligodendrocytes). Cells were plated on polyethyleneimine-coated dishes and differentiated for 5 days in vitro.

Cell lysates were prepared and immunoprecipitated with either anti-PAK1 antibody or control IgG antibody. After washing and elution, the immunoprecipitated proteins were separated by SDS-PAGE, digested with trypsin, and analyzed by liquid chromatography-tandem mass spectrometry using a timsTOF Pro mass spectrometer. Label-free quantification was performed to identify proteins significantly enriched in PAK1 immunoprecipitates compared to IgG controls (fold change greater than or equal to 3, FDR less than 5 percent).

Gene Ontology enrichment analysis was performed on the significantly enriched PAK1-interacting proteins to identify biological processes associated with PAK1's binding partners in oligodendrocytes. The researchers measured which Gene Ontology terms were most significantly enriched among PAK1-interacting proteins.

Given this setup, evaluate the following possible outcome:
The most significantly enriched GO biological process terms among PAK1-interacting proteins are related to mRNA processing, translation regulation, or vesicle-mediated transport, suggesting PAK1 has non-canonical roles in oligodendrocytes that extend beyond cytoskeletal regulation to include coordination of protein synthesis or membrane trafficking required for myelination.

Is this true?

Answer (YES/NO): NO